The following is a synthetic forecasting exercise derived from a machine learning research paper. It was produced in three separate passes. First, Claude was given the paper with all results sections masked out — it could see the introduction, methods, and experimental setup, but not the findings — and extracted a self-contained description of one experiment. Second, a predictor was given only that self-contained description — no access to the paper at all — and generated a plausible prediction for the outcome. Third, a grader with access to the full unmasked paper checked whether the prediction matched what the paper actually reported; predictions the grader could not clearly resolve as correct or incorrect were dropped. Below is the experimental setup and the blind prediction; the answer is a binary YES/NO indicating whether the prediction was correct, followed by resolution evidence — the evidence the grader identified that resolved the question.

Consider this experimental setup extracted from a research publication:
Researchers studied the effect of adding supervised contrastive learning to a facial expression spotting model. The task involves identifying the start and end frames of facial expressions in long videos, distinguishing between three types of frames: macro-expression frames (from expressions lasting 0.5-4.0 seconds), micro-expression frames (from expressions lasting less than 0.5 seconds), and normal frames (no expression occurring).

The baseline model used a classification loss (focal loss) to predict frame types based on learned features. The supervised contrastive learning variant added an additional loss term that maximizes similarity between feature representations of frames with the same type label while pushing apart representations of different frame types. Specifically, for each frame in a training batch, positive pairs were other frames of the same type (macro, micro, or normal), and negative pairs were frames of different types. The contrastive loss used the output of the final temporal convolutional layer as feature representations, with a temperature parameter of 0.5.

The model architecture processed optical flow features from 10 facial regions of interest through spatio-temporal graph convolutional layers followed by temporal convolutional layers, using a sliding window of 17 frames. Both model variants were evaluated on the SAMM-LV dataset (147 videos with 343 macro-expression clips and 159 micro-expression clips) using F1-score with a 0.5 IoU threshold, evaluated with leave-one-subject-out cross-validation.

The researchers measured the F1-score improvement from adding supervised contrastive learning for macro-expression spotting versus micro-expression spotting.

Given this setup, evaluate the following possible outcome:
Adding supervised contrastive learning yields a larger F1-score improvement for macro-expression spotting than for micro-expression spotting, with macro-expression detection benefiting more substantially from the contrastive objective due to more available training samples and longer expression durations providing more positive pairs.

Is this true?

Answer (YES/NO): NO